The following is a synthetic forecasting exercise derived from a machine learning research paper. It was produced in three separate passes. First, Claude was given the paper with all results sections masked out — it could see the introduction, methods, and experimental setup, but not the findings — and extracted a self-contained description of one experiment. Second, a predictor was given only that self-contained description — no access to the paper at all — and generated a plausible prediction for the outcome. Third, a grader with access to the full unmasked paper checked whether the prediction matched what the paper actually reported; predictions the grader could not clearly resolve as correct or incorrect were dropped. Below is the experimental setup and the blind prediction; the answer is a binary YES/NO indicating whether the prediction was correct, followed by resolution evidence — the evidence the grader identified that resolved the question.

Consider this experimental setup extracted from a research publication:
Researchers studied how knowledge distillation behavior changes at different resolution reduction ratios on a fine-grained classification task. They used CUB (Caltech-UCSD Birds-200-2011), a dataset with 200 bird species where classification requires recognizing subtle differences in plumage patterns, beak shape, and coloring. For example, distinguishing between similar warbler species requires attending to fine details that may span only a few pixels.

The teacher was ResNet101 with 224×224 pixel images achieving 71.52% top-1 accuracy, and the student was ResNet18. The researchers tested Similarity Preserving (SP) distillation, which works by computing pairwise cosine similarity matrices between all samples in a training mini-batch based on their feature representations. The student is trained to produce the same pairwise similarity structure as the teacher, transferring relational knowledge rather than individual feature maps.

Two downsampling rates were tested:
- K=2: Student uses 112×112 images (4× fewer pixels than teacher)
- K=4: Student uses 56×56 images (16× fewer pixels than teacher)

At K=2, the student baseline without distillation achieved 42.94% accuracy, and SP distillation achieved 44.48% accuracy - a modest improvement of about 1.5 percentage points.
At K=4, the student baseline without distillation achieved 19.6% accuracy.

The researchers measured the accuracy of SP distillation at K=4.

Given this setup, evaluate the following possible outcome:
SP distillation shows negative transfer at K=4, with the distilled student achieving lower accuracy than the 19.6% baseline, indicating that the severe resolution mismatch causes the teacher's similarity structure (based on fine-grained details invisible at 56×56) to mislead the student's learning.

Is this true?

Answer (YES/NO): YES